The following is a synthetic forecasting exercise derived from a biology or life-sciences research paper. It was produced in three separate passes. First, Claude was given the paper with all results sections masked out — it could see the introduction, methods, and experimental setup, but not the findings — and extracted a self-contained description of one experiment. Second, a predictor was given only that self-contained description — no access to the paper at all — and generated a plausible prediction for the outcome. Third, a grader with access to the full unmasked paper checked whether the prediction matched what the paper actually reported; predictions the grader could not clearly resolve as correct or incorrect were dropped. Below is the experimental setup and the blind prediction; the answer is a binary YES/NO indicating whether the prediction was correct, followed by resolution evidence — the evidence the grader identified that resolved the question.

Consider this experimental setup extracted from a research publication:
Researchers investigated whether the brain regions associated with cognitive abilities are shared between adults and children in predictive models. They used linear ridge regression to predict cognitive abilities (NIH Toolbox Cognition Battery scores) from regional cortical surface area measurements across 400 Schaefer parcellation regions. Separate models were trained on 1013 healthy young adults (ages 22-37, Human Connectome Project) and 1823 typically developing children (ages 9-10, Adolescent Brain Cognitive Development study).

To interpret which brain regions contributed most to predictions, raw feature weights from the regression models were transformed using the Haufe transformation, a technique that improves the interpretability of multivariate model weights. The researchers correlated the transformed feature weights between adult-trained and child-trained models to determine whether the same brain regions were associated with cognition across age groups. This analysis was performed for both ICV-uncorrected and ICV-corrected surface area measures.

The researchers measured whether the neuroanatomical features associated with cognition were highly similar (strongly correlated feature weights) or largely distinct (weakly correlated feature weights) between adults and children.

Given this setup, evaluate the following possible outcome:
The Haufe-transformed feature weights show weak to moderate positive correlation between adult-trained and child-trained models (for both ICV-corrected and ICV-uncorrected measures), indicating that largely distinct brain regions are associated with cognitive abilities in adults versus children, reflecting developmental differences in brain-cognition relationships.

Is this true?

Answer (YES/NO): NO